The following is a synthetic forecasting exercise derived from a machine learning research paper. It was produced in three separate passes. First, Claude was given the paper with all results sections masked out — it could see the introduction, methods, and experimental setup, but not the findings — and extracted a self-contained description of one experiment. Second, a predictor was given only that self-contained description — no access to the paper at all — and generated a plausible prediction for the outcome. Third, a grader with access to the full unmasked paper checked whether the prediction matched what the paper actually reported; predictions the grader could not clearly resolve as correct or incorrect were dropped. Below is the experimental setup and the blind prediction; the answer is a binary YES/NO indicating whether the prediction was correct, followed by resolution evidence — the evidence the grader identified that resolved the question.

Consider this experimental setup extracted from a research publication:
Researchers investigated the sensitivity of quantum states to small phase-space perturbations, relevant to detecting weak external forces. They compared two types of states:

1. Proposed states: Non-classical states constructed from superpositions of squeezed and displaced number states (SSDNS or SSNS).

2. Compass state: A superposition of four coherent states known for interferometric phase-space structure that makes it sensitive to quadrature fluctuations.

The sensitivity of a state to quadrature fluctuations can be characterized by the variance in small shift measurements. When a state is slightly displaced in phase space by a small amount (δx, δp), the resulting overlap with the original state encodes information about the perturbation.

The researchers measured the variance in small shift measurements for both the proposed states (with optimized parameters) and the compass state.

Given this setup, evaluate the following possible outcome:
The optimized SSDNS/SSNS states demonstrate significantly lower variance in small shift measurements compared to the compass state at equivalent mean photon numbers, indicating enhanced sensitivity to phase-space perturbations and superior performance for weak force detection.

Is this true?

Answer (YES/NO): NO